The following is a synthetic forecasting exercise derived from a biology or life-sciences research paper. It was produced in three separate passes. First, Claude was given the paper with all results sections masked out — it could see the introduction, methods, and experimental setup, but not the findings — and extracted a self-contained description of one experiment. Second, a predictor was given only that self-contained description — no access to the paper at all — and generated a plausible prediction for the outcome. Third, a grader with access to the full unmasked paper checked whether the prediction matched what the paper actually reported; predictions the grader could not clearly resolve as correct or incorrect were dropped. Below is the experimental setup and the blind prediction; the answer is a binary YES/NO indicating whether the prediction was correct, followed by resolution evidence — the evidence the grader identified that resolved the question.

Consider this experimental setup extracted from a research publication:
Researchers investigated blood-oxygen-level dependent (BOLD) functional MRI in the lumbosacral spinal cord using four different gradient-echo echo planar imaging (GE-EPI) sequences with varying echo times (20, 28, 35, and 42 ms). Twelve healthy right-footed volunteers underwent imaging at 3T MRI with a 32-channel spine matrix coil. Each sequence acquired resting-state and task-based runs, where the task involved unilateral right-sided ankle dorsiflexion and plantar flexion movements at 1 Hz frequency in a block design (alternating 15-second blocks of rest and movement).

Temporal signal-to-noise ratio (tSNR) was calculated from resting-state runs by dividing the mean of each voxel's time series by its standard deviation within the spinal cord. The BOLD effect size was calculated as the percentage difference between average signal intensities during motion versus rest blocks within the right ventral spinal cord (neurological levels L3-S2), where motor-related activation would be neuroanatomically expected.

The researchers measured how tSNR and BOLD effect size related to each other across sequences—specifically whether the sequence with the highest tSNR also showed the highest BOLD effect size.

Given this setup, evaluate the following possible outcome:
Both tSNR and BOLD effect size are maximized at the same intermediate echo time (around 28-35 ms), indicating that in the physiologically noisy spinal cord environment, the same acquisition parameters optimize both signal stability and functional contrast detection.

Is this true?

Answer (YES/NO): NO